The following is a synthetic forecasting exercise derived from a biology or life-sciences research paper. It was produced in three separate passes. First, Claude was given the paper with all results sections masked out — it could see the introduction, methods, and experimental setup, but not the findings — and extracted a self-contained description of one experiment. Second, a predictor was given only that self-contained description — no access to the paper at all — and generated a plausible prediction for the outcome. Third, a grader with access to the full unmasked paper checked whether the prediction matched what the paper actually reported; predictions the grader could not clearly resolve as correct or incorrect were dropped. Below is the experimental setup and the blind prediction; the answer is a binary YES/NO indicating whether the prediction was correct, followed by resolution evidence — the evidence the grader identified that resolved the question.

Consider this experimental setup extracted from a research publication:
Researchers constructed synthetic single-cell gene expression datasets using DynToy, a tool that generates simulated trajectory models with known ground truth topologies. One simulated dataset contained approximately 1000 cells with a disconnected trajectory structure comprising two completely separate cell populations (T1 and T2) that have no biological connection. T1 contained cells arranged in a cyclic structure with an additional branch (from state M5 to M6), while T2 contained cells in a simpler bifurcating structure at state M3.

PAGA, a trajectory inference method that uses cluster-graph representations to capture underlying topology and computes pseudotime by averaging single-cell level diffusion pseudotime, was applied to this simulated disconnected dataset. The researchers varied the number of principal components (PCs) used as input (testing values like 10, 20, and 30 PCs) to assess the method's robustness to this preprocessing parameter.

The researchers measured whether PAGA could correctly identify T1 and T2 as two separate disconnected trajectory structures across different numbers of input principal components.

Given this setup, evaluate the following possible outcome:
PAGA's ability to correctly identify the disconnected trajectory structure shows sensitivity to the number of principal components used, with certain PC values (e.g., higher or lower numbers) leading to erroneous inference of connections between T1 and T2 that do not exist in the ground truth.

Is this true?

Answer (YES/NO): YES